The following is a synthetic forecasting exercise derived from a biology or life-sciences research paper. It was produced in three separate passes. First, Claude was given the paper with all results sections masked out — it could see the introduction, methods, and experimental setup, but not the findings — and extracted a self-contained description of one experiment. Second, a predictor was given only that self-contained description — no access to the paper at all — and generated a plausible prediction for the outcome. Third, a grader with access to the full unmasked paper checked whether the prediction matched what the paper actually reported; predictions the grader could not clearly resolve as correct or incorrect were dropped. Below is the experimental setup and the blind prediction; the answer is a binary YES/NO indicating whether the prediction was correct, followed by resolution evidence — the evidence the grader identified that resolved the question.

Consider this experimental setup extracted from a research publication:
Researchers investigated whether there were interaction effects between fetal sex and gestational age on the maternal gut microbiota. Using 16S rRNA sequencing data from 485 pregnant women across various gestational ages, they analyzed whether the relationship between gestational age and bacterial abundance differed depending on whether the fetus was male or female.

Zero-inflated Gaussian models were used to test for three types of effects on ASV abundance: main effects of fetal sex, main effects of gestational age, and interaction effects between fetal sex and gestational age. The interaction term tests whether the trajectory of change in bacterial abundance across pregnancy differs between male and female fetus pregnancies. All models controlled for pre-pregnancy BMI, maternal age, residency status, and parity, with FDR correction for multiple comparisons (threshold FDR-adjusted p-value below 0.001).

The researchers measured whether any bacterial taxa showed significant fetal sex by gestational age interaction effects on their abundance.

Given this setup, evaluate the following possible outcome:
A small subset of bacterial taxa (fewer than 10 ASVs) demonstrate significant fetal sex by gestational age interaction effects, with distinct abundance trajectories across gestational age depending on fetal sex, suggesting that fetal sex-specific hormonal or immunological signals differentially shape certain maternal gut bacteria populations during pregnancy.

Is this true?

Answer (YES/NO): YES